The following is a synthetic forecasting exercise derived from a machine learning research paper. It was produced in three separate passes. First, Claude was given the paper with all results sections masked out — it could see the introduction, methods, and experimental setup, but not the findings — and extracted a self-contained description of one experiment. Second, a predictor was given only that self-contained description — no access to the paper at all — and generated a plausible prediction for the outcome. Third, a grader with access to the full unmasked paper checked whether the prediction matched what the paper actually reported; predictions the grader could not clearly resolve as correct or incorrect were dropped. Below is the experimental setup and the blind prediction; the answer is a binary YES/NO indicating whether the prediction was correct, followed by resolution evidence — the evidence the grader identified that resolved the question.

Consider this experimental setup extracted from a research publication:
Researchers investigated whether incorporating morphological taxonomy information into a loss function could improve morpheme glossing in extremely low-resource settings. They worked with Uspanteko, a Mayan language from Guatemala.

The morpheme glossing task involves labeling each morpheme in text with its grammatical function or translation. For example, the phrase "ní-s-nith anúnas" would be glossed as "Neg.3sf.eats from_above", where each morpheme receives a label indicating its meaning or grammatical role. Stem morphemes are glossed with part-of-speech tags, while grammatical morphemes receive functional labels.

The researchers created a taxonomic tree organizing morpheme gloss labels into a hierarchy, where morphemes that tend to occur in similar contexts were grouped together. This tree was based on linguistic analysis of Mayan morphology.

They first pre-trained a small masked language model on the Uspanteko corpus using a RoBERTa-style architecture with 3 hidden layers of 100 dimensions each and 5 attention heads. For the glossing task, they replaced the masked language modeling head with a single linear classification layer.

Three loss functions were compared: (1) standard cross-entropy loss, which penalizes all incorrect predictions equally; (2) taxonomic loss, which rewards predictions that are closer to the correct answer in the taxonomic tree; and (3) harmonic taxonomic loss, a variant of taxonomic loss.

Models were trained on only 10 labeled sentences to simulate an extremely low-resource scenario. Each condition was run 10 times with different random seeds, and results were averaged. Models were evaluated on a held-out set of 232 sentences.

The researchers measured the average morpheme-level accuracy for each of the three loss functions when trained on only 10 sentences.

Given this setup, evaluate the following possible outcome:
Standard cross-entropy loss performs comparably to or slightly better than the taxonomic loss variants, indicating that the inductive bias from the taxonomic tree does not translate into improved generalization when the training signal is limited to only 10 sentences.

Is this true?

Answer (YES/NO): YES